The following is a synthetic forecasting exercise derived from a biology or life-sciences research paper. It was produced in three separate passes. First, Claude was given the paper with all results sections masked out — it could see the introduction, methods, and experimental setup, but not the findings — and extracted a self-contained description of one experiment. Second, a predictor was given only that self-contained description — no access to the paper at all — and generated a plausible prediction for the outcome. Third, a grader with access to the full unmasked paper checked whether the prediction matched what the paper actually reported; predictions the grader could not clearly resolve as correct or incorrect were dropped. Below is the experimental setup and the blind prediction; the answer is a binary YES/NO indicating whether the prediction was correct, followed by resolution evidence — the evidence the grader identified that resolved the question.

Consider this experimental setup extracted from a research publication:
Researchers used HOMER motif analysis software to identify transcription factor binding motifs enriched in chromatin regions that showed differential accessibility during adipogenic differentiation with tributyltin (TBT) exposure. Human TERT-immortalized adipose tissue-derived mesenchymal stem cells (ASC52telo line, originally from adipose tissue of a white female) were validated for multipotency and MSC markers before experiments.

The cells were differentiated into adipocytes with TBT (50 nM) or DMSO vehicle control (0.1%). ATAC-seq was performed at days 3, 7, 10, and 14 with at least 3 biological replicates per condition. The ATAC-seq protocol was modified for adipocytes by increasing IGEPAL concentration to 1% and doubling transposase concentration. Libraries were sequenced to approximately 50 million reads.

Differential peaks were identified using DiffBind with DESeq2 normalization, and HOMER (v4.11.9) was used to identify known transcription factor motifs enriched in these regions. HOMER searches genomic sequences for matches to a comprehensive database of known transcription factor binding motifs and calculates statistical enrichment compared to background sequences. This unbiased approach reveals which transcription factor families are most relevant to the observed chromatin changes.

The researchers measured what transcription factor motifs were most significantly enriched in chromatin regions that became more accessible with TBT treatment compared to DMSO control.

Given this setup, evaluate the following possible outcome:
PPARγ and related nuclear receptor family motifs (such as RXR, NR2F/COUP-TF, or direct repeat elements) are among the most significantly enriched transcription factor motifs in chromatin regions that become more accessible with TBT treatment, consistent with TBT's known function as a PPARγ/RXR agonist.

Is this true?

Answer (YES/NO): NO